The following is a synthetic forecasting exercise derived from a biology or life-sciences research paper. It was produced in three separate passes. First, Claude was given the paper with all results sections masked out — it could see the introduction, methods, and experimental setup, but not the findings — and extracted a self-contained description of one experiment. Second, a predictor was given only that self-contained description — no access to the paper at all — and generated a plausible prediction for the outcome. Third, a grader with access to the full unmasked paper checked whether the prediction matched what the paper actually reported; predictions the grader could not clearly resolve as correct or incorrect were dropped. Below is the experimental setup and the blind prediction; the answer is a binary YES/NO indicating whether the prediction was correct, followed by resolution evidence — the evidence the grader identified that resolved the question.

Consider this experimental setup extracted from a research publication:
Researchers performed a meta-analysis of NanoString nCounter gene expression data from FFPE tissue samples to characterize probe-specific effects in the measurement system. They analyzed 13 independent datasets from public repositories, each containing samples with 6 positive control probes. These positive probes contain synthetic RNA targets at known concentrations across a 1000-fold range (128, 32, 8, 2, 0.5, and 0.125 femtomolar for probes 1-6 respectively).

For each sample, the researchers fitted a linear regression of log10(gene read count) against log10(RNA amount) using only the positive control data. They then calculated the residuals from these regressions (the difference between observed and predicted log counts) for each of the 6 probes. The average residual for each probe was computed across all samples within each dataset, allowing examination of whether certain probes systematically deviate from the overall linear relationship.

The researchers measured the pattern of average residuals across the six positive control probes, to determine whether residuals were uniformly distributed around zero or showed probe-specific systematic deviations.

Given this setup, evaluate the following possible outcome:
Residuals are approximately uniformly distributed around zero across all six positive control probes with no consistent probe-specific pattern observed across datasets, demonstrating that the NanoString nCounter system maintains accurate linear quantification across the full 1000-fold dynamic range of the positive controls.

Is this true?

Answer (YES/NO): NO